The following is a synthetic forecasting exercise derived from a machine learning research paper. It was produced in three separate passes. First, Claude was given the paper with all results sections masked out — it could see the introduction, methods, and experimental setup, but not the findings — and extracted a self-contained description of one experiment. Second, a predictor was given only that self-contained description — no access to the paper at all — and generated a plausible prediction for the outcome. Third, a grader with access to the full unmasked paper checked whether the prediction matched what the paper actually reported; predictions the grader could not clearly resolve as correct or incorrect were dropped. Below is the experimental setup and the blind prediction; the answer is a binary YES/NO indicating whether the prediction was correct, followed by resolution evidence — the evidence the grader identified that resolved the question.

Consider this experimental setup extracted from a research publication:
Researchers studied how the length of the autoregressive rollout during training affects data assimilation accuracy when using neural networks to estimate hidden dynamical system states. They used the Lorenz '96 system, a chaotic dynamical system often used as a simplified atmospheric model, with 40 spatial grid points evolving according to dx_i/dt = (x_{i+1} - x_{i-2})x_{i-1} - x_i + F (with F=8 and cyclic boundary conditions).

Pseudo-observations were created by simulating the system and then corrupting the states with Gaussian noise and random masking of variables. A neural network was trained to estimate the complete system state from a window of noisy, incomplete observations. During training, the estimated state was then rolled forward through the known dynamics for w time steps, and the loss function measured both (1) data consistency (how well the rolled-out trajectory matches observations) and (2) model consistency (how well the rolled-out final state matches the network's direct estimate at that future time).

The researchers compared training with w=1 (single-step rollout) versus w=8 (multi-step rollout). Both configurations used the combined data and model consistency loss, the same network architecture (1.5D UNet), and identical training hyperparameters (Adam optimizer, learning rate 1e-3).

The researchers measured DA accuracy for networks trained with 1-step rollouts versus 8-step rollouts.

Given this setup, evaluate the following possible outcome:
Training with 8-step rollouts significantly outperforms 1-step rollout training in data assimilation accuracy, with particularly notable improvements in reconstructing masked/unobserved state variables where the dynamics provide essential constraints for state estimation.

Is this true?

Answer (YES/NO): NO